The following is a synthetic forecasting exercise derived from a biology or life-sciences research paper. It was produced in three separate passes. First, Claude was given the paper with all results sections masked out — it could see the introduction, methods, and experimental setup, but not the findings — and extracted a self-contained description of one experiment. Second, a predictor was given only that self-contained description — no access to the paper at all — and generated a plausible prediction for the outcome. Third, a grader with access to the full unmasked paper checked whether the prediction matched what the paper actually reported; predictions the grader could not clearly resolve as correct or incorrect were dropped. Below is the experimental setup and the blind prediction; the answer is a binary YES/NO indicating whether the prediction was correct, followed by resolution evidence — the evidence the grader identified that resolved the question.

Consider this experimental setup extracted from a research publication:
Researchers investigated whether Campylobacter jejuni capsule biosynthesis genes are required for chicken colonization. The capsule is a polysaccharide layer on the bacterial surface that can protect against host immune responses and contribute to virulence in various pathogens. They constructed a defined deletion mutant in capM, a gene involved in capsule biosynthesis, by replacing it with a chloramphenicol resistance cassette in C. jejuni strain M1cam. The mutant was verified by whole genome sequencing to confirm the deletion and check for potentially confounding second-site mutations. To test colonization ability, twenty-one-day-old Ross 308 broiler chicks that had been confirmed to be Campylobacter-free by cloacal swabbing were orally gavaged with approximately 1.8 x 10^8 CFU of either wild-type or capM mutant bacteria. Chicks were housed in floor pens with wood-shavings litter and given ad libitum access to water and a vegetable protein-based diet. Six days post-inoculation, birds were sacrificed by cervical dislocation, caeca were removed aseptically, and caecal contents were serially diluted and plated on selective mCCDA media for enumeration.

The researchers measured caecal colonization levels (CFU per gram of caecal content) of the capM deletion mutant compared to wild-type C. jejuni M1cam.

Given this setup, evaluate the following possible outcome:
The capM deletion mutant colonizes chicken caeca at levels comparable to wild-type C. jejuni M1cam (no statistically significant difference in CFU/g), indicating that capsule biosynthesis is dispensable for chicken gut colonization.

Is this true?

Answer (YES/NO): NO